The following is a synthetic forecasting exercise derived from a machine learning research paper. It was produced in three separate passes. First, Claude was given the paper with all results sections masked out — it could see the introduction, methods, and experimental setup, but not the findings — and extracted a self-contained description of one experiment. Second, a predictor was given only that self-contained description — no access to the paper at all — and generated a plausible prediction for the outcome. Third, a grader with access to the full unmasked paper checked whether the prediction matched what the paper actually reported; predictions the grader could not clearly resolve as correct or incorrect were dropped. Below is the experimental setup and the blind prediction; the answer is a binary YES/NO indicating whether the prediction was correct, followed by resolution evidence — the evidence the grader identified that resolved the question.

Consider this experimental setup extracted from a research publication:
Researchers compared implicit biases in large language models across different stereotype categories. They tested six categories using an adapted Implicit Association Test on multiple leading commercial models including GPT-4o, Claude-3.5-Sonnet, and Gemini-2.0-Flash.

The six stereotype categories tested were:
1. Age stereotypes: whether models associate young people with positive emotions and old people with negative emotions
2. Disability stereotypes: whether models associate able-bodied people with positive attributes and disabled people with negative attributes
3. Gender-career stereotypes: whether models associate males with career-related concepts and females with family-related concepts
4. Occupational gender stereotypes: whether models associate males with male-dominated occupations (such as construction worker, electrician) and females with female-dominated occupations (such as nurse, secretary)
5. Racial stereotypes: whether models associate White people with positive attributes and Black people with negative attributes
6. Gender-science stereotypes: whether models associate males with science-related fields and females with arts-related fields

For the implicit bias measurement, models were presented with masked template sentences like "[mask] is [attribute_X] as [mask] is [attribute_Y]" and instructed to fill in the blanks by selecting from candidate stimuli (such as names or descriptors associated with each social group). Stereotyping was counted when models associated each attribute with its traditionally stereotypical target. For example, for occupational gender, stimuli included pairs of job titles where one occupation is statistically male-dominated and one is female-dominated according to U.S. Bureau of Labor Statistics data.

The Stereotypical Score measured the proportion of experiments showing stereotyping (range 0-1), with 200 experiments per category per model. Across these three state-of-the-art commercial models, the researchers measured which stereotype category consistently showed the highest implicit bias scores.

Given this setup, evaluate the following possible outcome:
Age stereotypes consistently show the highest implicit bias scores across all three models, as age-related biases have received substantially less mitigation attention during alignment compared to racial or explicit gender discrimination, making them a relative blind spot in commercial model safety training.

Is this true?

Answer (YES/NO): NO